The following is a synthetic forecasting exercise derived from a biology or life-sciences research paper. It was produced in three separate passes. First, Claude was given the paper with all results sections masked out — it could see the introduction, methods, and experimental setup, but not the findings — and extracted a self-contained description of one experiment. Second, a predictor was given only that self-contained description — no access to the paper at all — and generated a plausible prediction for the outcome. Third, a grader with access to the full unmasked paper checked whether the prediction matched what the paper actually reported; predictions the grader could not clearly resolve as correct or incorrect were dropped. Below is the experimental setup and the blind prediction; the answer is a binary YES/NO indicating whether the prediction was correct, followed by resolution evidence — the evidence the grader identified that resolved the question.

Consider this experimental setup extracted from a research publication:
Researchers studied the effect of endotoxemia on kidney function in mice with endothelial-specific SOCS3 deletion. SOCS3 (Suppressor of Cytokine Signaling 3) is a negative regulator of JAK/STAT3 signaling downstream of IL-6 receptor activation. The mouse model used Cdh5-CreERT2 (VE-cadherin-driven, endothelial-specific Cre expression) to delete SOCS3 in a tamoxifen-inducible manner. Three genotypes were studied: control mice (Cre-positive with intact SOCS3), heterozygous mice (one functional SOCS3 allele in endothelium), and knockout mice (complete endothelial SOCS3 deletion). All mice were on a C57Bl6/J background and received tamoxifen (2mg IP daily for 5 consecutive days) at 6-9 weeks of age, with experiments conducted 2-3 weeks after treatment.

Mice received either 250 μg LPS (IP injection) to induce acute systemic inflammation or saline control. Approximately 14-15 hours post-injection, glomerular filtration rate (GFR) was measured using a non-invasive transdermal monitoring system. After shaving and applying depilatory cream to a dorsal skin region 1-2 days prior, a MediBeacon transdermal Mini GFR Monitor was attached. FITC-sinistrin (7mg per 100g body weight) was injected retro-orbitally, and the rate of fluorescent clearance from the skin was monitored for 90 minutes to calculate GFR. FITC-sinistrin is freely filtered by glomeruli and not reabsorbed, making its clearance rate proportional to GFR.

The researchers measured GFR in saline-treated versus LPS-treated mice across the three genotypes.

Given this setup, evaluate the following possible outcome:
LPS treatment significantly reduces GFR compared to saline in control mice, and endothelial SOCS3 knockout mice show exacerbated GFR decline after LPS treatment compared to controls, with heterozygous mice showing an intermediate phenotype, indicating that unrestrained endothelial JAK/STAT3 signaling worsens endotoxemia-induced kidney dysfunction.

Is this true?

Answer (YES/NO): YES